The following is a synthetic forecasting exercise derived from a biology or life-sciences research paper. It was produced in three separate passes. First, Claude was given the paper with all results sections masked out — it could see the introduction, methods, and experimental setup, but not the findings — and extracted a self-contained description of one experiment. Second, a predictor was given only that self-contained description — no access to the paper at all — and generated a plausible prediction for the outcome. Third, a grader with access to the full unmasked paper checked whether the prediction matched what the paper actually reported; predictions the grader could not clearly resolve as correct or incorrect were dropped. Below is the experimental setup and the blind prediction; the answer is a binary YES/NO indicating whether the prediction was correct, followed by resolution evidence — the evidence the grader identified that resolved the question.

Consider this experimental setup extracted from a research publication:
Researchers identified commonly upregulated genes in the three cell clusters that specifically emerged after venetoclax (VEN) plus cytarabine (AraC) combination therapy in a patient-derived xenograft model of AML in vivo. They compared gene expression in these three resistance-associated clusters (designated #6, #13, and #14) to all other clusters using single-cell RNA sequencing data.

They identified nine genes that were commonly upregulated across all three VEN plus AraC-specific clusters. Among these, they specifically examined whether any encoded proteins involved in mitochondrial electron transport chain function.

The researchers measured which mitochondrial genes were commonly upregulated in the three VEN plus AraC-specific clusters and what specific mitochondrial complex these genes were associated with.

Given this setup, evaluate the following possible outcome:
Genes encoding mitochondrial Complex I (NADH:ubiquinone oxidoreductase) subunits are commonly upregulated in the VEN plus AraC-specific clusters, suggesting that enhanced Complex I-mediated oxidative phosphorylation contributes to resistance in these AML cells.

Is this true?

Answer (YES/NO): YES